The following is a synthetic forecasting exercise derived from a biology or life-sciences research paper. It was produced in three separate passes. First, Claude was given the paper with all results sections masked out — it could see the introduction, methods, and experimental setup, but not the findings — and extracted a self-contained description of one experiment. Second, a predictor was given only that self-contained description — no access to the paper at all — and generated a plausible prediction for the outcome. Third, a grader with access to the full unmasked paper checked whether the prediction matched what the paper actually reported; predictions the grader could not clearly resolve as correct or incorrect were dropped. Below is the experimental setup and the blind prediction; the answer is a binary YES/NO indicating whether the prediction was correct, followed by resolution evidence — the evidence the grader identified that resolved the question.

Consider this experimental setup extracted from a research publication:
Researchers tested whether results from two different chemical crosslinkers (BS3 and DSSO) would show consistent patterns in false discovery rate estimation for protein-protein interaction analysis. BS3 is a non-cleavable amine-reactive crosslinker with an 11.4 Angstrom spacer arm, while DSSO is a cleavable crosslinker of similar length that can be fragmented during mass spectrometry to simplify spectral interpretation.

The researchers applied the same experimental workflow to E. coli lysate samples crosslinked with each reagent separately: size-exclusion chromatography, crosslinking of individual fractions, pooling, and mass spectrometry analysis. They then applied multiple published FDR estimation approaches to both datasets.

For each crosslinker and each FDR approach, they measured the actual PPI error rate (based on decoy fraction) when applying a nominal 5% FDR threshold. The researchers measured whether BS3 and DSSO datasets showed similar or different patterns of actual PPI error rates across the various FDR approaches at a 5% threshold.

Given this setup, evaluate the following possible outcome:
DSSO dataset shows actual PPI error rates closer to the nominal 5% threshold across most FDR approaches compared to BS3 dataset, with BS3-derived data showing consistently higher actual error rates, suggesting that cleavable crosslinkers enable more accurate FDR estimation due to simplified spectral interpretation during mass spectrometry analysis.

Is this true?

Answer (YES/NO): NO